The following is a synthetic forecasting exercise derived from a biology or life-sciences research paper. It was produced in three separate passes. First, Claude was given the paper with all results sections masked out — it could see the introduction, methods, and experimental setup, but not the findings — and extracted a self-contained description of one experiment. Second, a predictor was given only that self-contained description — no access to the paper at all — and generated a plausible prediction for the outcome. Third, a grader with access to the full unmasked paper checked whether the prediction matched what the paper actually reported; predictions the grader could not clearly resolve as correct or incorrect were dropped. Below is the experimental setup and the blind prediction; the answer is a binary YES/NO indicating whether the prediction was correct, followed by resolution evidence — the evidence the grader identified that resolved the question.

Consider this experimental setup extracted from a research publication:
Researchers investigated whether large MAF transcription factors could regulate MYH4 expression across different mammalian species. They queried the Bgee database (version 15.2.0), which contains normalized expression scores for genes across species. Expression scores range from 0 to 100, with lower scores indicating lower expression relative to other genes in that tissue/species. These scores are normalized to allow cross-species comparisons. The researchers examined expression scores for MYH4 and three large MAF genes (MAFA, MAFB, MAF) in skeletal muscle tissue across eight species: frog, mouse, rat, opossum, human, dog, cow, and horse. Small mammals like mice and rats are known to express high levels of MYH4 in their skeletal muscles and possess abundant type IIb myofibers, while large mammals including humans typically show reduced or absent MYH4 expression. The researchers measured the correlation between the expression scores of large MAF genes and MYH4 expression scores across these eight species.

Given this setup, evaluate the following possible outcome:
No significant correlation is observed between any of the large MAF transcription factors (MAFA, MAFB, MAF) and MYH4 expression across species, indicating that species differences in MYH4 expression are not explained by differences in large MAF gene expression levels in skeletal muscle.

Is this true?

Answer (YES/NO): NO